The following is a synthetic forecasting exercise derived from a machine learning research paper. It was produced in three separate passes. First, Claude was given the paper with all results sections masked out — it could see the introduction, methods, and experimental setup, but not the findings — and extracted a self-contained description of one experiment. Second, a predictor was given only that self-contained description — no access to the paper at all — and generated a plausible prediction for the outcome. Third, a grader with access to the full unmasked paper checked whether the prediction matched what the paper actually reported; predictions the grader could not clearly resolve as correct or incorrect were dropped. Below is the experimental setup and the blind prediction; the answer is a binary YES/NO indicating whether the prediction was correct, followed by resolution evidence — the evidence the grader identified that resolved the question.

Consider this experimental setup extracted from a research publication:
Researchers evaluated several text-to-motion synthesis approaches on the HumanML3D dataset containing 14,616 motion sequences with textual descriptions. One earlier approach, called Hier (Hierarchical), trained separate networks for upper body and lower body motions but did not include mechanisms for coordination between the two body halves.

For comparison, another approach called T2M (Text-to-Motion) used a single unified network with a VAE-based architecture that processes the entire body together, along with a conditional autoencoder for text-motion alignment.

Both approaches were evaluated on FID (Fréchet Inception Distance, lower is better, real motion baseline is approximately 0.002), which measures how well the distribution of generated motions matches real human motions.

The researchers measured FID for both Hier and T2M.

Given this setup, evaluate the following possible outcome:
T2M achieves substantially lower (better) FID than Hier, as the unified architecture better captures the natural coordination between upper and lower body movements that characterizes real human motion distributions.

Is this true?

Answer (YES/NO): YES